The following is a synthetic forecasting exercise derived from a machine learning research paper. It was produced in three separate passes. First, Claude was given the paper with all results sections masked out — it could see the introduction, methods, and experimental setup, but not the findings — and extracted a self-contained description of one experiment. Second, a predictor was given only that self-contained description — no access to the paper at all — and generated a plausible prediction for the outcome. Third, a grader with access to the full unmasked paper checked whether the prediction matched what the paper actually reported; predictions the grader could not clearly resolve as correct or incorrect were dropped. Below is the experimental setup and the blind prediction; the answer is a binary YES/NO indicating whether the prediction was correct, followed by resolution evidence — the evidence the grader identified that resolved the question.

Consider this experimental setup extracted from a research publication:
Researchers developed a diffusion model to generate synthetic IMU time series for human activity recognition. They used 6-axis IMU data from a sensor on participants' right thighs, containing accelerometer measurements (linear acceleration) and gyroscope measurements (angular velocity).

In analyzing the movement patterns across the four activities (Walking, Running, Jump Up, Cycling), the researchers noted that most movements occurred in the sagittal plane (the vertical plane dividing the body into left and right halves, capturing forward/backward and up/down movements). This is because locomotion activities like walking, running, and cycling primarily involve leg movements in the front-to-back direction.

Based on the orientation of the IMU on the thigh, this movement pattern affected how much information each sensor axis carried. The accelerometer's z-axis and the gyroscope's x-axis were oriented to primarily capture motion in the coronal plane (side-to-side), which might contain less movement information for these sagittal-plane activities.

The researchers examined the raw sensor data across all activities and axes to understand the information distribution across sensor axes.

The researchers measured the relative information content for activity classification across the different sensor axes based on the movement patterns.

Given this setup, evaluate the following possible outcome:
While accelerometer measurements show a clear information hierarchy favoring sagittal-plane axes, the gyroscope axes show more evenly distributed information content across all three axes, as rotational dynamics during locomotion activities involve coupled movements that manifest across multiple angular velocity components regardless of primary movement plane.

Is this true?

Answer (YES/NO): NO